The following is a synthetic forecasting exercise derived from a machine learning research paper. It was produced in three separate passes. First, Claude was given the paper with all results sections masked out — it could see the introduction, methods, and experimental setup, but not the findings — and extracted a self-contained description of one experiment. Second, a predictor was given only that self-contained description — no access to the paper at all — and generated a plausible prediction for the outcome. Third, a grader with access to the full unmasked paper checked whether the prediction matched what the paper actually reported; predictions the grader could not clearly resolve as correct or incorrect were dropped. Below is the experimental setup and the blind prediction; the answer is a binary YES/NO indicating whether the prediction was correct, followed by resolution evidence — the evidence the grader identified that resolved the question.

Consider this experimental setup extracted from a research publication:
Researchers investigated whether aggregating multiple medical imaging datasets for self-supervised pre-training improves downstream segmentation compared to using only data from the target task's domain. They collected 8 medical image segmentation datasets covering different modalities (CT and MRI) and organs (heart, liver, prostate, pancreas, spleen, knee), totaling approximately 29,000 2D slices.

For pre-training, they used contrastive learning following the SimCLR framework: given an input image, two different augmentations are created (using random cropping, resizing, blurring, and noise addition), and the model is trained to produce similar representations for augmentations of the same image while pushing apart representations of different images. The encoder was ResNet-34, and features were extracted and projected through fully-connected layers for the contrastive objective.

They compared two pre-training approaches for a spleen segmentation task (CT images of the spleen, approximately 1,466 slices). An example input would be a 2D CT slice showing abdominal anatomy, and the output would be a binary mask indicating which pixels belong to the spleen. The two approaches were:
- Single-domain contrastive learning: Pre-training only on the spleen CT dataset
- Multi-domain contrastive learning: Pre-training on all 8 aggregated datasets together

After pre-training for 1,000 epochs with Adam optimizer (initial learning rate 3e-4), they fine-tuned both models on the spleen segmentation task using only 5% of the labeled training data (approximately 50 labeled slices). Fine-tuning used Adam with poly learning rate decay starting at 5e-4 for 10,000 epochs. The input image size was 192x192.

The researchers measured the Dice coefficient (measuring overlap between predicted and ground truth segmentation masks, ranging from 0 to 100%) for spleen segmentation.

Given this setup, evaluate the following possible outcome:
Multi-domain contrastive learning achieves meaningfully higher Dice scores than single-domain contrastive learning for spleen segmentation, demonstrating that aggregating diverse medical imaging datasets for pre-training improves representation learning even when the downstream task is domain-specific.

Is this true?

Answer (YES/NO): YES